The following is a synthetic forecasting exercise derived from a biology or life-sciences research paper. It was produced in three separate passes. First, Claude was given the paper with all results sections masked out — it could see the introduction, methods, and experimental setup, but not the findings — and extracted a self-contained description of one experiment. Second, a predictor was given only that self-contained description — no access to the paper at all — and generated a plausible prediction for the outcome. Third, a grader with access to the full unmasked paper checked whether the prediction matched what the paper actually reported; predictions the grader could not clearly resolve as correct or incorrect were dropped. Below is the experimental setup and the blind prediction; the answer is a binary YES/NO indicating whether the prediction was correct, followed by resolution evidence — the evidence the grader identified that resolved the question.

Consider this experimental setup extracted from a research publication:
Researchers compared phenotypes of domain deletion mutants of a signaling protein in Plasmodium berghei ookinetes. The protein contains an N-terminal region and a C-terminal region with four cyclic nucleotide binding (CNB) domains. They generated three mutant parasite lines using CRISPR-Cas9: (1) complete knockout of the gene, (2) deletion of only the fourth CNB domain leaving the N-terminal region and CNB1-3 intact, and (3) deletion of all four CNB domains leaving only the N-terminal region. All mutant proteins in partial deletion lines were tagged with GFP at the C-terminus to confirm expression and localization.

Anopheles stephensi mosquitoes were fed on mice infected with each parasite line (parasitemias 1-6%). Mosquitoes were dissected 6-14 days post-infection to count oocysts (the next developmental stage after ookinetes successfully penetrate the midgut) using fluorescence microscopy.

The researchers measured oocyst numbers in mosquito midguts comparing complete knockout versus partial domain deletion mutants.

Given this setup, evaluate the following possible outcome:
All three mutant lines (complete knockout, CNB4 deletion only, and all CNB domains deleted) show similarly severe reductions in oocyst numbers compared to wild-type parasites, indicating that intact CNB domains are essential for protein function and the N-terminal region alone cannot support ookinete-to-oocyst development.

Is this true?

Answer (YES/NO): NO